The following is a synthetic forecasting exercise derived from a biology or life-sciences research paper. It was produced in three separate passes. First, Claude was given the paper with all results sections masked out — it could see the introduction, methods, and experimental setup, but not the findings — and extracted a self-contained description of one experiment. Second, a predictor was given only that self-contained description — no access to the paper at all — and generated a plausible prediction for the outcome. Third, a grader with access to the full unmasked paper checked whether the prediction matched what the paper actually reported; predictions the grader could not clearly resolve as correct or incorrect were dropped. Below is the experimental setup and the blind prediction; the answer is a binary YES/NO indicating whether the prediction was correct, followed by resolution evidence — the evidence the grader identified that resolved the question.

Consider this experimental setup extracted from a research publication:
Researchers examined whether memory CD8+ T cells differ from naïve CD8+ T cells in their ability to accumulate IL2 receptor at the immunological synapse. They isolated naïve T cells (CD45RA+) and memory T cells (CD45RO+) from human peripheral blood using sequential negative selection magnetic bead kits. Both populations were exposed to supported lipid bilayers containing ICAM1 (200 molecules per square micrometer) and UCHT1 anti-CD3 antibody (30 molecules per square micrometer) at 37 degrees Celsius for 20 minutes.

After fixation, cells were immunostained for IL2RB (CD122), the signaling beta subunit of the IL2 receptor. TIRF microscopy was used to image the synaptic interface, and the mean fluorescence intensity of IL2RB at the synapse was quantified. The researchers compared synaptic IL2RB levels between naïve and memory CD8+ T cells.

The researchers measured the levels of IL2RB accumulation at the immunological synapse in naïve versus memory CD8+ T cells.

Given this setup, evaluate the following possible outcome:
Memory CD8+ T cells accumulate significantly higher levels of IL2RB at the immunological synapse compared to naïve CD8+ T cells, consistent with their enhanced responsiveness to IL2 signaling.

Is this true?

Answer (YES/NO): YES